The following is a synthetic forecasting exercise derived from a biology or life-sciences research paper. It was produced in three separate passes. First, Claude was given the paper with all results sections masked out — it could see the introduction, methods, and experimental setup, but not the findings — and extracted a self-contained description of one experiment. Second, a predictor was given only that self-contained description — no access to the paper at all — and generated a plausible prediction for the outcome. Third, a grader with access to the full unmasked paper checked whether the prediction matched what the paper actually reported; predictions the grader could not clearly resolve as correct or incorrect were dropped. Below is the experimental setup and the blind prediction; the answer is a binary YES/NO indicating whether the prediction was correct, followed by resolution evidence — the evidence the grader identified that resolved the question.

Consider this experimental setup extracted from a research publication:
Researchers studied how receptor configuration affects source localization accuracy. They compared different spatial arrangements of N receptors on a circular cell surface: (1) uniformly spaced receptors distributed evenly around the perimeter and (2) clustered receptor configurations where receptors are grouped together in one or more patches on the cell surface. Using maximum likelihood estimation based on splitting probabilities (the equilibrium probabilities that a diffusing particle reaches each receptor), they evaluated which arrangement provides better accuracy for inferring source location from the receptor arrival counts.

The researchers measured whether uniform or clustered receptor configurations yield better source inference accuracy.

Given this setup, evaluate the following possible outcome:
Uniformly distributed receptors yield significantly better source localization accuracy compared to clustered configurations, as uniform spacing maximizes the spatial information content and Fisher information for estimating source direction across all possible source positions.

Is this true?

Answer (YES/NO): NO